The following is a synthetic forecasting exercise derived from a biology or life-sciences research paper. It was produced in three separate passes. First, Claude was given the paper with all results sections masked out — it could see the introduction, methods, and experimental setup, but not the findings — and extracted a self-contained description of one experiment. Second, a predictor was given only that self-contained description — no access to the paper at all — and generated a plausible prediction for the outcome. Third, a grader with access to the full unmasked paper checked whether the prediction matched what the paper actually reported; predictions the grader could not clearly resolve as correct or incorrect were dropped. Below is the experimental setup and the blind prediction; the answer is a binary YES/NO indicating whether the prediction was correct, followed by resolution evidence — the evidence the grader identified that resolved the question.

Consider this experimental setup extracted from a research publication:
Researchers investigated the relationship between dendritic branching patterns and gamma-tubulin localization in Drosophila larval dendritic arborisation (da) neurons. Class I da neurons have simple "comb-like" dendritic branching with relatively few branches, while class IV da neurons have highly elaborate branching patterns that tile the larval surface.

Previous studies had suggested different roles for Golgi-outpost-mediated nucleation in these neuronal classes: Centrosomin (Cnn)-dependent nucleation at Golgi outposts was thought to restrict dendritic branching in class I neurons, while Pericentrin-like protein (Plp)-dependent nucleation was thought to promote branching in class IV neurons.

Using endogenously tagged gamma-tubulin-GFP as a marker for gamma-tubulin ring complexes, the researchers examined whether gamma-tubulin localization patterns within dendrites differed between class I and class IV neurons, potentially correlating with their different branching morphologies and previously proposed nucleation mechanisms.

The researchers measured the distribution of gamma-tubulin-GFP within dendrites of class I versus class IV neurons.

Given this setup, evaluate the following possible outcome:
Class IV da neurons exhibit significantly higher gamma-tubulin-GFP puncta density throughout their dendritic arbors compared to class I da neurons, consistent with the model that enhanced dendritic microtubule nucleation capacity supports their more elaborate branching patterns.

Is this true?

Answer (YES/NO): NO